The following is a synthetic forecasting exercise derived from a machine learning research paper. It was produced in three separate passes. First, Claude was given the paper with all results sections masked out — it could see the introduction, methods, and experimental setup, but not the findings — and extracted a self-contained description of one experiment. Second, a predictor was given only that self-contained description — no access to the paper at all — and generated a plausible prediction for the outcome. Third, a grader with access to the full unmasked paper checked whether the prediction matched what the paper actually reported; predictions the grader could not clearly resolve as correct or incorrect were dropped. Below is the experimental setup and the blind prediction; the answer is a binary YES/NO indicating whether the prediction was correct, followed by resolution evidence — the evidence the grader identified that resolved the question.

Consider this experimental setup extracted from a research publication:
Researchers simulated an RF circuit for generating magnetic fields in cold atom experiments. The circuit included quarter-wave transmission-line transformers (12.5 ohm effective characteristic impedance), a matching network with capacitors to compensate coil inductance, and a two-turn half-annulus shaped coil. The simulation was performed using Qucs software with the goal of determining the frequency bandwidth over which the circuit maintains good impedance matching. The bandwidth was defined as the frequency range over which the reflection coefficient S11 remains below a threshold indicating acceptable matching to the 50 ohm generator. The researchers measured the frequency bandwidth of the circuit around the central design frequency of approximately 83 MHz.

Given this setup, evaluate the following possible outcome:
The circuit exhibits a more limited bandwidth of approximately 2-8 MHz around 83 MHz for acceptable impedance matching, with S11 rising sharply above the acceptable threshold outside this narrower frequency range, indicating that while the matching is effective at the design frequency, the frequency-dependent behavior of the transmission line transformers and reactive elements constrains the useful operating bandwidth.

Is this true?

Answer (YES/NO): NO